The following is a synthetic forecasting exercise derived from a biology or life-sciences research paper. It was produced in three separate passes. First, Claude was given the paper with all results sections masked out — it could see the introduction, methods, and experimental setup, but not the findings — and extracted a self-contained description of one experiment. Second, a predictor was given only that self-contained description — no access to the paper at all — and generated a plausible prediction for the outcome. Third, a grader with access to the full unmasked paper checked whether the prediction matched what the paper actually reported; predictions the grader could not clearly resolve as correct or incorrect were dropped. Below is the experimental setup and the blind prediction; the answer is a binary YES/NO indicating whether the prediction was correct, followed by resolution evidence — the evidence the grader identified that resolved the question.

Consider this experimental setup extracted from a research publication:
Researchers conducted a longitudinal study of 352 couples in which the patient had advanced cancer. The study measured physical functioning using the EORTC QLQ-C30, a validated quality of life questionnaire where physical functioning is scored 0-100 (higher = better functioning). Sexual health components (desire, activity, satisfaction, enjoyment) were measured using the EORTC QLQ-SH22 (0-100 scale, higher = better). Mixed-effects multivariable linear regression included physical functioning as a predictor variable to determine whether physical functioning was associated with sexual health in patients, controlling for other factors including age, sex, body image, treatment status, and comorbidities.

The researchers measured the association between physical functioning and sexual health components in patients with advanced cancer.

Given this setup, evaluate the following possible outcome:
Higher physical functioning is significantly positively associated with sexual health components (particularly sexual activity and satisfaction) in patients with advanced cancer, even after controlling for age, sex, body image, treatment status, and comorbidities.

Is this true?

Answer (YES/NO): NO